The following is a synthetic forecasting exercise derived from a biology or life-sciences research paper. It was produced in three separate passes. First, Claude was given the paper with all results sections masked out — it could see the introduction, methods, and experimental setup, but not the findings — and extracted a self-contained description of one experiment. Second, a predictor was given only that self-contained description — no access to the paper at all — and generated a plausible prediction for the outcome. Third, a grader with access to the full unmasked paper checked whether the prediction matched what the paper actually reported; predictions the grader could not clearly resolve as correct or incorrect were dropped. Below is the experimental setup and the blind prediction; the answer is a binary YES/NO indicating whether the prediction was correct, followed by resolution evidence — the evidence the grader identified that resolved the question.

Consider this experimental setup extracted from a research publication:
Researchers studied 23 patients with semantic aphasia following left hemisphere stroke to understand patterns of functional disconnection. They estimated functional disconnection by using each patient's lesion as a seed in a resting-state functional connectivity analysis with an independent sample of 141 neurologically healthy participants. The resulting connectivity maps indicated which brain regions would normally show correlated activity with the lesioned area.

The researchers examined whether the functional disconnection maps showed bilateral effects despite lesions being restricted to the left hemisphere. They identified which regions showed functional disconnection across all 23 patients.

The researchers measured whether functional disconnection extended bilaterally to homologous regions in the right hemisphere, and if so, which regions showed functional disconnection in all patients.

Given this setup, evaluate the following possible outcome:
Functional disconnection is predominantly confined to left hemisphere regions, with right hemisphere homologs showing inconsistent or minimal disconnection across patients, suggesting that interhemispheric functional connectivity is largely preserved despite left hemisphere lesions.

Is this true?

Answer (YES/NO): NO